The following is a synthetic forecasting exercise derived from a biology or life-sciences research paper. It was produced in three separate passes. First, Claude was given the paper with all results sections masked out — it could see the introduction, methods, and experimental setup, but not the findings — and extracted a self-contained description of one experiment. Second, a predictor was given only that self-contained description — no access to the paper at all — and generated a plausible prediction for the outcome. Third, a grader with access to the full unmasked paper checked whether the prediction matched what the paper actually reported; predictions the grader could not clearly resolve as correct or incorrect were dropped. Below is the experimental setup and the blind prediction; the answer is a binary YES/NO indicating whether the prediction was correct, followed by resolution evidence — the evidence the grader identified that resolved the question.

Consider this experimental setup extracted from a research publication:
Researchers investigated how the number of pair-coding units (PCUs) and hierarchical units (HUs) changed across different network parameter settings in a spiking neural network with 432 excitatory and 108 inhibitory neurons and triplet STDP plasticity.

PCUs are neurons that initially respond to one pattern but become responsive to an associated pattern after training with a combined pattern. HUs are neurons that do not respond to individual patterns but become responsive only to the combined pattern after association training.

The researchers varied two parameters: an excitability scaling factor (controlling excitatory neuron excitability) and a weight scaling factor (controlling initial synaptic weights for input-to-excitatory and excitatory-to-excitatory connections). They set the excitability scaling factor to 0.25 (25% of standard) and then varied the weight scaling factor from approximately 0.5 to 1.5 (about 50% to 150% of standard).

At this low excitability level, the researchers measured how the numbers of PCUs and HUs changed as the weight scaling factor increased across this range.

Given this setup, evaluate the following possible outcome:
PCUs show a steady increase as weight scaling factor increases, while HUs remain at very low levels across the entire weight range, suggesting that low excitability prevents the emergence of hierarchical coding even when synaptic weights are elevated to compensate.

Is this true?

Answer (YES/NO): NO